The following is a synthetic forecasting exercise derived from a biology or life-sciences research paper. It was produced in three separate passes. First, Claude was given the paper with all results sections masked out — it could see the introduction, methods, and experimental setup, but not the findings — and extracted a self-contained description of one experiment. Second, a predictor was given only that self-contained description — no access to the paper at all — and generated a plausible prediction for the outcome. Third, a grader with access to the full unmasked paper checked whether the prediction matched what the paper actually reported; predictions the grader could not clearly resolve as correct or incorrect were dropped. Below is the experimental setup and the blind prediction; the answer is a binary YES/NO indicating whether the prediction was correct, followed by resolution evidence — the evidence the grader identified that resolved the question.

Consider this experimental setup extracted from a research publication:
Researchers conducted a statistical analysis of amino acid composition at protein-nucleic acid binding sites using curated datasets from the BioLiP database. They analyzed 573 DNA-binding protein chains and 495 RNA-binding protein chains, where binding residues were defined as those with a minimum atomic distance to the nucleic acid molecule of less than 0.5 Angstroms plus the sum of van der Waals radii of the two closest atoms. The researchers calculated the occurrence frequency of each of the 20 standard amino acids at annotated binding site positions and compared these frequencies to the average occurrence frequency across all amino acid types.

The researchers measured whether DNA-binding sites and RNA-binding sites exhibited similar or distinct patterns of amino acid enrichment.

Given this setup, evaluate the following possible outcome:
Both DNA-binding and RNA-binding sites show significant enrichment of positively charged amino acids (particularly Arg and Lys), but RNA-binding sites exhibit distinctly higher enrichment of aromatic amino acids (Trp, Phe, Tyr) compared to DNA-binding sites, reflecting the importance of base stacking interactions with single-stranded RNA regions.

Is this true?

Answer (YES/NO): NO